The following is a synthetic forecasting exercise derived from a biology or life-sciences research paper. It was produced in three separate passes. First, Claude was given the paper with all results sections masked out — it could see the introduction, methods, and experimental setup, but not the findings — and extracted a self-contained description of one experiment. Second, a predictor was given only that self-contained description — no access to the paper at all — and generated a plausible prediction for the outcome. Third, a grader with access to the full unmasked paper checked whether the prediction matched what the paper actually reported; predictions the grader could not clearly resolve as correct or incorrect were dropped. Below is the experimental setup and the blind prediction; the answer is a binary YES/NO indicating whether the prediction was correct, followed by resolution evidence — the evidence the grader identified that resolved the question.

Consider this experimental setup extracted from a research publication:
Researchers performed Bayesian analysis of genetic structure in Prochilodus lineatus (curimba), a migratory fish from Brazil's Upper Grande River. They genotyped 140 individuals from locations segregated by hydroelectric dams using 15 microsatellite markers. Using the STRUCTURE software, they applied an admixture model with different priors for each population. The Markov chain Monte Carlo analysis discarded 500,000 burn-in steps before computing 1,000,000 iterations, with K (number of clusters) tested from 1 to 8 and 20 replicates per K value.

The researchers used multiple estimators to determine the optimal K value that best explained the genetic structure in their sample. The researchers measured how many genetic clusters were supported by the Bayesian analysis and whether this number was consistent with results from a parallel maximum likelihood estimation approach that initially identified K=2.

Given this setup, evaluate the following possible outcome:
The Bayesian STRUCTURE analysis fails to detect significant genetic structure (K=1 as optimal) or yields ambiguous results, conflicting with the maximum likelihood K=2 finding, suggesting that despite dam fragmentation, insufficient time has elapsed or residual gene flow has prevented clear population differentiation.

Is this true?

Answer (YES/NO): NO